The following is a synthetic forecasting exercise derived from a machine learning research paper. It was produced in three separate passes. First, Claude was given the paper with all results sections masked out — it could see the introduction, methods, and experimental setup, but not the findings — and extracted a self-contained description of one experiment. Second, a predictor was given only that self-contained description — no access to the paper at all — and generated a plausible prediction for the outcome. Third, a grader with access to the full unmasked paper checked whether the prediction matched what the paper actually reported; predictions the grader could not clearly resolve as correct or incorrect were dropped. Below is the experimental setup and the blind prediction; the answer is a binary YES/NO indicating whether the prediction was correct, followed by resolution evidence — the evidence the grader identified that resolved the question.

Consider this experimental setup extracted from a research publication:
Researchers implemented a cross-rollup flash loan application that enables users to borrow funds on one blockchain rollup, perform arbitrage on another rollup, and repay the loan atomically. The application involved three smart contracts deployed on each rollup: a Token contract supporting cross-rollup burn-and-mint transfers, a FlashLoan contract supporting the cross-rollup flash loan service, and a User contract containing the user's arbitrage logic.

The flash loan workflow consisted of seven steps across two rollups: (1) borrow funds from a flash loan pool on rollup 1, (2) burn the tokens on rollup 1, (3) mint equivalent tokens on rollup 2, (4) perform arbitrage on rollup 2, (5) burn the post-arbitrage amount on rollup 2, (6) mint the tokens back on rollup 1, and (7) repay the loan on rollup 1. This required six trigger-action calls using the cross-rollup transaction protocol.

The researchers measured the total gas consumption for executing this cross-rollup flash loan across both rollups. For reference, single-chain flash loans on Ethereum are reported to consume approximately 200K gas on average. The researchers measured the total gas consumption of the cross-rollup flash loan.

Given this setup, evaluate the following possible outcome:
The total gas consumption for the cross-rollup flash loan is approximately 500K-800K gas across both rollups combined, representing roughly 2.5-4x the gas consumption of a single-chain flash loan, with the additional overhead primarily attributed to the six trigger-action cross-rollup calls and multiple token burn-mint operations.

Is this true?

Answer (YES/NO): YES